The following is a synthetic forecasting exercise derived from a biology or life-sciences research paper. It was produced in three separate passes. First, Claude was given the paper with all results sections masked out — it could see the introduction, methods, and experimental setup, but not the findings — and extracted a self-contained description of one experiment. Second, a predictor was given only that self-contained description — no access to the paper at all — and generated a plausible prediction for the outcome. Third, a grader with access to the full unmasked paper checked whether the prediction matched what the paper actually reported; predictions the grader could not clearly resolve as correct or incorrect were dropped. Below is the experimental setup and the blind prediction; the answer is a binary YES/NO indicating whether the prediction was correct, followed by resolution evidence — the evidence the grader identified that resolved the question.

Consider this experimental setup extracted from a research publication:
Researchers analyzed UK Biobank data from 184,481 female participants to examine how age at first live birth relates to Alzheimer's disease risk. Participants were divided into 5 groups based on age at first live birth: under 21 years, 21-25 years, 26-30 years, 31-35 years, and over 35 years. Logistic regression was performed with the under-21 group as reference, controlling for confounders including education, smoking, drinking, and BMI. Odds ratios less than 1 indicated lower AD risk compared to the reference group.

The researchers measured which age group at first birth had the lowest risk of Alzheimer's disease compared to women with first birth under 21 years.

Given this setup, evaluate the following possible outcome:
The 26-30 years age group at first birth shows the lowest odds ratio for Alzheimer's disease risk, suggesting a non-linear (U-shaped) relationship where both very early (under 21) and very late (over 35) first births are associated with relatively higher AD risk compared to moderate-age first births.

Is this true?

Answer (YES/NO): NO